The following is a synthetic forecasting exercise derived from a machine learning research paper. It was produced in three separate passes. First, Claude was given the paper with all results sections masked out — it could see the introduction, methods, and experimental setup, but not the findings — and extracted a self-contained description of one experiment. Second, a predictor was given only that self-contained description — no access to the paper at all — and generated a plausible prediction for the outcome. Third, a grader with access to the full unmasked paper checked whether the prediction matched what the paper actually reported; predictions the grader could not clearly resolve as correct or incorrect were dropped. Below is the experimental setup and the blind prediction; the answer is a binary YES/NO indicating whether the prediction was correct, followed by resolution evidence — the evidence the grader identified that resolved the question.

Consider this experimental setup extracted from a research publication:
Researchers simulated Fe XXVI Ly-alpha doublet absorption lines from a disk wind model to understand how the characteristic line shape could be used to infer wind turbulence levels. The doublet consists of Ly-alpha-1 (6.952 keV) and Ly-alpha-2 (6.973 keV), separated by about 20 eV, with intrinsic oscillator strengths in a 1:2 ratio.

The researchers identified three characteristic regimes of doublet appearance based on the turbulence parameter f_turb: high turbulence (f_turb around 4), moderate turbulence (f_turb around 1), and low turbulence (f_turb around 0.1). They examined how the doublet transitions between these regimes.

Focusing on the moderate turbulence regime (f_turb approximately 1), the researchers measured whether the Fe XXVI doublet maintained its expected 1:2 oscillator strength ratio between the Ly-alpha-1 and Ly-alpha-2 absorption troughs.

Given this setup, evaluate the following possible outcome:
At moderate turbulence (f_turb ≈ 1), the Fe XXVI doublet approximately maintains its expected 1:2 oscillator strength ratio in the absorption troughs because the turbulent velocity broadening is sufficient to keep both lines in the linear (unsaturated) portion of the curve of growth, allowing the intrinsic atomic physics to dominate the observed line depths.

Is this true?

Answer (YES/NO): YES